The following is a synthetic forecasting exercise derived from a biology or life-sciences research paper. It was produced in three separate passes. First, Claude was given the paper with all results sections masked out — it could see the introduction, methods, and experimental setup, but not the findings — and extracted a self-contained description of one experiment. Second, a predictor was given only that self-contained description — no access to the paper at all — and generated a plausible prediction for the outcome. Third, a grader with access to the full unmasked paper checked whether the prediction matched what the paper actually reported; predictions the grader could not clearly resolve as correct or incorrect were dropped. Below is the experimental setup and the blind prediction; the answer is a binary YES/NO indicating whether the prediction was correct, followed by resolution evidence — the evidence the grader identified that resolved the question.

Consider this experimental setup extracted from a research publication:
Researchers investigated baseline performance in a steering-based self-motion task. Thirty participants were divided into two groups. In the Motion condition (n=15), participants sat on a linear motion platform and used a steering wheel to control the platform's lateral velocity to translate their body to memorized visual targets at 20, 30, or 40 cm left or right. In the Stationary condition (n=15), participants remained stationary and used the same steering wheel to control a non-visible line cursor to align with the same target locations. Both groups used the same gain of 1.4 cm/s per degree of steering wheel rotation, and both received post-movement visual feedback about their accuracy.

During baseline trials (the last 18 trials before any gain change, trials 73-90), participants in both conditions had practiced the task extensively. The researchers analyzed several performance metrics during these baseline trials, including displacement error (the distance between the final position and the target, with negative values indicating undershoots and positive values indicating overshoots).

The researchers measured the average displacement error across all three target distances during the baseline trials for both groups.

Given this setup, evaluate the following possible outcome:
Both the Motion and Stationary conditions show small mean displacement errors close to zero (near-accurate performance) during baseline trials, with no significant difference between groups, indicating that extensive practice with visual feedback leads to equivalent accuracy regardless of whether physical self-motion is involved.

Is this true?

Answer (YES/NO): NO